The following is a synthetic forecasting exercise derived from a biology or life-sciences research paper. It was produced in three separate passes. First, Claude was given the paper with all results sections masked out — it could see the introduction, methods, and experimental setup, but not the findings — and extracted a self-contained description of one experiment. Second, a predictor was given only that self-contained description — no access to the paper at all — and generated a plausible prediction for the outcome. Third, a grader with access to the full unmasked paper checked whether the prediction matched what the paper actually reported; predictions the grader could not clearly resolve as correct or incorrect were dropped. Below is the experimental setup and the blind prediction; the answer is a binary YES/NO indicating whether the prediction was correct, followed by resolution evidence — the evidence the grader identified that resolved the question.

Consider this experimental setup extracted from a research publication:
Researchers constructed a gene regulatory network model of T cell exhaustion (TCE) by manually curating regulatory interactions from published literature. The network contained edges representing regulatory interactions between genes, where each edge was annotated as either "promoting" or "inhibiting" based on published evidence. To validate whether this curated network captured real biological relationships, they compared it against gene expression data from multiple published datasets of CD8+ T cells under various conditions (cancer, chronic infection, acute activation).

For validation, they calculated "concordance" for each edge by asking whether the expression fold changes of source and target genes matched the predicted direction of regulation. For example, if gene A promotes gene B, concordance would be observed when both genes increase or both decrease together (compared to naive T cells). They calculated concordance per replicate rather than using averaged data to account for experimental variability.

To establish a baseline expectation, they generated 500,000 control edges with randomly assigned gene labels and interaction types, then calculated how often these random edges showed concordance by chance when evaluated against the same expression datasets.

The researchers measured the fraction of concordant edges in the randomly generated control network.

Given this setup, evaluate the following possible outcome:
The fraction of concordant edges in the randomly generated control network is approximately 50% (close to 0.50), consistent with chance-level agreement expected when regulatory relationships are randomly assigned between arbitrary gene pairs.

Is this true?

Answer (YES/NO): NO